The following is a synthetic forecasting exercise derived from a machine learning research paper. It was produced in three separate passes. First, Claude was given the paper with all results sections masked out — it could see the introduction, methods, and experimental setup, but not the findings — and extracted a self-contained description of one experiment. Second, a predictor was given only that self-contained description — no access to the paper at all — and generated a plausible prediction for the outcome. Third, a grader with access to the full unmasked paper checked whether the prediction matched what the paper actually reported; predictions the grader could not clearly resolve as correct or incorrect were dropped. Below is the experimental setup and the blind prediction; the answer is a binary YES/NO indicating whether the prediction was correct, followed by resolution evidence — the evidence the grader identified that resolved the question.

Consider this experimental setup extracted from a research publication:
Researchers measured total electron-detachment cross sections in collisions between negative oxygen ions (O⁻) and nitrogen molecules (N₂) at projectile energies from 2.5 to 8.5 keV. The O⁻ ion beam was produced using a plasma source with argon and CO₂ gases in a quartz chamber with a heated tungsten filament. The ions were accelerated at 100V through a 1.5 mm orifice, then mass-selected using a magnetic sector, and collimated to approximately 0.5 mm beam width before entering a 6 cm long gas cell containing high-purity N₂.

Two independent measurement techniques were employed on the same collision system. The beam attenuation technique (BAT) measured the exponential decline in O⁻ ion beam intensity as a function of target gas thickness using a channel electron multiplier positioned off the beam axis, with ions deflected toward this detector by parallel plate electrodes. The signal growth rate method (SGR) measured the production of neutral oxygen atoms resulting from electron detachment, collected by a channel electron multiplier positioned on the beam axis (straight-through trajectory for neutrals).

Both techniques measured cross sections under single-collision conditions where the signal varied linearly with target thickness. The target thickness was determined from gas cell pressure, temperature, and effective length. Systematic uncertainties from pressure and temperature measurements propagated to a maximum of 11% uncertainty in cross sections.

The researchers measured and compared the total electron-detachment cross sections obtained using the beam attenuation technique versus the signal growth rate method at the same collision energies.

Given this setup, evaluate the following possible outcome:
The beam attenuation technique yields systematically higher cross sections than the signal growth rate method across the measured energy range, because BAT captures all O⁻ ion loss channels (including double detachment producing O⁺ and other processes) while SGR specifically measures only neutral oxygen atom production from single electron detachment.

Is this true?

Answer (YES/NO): NO